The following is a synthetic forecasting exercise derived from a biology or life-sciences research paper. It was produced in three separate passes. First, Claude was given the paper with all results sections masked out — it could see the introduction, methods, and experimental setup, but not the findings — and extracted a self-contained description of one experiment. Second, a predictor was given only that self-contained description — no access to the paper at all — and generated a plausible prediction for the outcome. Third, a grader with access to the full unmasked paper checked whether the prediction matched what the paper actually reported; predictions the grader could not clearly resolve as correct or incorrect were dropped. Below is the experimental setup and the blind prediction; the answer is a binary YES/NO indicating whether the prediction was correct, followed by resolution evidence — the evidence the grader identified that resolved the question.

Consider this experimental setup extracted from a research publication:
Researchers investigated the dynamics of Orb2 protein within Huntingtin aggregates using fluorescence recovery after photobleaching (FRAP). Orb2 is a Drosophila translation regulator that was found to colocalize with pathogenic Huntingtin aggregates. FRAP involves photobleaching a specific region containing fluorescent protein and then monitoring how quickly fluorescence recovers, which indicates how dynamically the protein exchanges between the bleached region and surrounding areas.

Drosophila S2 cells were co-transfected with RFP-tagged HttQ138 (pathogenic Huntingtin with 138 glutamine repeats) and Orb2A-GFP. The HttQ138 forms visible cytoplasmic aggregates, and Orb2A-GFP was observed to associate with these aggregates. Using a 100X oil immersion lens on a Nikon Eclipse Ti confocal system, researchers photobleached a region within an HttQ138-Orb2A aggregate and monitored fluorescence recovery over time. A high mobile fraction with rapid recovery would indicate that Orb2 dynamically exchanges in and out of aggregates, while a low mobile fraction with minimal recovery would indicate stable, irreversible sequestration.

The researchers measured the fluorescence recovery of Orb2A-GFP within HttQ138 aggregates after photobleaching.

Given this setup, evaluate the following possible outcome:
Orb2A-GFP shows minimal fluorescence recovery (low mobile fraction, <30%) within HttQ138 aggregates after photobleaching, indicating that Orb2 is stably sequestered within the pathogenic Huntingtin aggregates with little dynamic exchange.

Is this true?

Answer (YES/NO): YES